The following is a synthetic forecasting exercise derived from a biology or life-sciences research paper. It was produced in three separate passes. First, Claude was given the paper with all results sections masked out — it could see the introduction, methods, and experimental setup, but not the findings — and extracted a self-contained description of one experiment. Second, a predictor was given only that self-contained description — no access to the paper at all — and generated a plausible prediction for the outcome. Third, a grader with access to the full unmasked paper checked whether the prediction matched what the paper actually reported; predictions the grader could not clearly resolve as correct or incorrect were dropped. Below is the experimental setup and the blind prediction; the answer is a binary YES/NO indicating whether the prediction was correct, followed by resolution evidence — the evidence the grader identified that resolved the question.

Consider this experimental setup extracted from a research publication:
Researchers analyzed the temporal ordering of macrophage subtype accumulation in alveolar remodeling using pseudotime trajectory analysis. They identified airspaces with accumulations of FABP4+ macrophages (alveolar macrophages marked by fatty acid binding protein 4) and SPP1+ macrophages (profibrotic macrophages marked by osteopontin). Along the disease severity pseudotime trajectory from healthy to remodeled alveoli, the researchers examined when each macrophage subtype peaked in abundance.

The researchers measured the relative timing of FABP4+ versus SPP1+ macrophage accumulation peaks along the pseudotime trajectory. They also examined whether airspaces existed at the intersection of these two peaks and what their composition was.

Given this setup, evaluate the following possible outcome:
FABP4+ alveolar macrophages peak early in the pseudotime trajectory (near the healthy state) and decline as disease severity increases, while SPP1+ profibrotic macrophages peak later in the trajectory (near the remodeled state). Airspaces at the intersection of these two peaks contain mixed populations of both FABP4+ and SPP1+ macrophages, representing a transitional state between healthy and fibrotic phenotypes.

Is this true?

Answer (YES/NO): NO